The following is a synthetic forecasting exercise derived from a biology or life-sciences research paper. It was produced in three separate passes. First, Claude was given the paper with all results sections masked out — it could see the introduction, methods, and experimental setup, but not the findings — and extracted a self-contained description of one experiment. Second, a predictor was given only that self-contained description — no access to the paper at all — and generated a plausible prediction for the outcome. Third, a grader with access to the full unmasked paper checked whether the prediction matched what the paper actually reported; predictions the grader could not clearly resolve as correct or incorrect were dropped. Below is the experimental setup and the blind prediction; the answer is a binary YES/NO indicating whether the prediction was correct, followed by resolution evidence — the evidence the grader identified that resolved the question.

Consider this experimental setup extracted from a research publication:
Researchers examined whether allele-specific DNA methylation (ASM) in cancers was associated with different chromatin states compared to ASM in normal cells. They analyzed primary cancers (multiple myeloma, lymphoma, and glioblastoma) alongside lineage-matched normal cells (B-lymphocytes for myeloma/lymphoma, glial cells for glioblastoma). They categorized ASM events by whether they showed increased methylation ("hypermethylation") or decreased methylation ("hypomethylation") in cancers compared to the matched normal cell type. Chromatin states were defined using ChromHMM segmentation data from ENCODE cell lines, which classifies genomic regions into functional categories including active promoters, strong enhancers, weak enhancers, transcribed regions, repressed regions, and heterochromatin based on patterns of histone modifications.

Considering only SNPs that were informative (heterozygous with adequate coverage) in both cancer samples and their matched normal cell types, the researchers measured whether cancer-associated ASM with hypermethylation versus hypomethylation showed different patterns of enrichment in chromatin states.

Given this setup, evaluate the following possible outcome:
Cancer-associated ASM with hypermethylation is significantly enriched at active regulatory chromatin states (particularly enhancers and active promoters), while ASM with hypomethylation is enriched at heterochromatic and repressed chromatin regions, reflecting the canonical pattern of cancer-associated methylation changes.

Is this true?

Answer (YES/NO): NO